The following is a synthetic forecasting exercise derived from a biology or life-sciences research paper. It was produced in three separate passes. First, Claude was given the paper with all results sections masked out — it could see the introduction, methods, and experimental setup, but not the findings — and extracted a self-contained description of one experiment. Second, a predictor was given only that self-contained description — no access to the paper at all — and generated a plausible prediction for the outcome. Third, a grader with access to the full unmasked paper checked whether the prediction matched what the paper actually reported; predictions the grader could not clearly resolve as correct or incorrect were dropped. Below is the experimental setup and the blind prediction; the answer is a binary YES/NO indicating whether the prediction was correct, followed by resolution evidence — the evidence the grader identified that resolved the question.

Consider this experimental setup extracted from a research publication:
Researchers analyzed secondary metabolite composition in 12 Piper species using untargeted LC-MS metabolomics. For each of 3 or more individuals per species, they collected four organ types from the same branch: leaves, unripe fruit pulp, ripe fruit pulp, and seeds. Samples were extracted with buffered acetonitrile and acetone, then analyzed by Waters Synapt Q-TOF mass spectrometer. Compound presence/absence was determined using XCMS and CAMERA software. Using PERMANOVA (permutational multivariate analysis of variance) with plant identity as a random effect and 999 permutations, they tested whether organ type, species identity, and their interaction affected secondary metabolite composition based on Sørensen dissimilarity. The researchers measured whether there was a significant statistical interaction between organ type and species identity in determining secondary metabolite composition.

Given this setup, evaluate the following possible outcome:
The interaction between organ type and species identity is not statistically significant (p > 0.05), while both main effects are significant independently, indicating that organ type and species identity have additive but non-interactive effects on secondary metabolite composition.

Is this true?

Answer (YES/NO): NO